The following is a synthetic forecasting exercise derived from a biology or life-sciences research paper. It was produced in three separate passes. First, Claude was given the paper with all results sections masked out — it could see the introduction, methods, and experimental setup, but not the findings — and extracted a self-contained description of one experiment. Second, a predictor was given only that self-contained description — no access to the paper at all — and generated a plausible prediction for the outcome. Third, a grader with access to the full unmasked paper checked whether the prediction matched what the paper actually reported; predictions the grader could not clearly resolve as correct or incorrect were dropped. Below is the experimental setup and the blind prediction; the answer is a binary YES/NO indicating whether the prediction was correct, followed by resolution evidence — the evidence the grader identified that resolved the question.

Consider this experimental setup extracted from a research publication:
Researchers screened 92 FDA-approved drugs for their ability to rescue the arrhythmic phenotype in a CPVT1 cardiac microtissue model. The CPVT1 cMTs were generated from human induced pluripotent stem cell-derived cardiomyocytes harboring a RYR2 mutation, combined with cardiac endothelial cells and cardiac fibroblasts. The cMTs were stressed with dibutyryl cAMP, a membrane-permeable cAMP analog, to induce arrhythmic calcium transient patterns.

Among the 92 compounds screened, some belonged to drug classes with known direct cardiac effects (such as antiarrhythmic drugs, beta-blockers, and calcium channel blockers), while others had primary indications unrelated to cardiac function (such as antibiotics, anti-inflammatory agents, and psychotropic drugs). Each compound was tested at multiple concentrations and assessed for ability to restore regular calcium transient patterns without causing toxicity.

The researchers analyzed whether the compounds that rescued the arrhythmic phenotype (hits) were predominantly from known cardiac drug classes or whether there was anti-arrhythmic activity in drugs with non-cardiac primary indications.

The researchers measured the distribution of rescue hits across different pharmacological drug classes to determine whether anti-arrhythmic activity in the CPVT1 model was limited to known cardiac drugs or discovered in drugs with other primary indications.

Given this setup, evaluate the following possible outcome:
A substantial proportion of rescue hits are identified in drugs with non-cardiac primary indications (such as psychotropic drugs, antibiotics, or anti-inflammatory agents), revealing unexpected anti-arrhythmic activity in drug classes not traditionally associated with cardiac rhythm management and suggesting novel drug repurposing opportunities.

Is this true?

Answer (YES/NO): YES